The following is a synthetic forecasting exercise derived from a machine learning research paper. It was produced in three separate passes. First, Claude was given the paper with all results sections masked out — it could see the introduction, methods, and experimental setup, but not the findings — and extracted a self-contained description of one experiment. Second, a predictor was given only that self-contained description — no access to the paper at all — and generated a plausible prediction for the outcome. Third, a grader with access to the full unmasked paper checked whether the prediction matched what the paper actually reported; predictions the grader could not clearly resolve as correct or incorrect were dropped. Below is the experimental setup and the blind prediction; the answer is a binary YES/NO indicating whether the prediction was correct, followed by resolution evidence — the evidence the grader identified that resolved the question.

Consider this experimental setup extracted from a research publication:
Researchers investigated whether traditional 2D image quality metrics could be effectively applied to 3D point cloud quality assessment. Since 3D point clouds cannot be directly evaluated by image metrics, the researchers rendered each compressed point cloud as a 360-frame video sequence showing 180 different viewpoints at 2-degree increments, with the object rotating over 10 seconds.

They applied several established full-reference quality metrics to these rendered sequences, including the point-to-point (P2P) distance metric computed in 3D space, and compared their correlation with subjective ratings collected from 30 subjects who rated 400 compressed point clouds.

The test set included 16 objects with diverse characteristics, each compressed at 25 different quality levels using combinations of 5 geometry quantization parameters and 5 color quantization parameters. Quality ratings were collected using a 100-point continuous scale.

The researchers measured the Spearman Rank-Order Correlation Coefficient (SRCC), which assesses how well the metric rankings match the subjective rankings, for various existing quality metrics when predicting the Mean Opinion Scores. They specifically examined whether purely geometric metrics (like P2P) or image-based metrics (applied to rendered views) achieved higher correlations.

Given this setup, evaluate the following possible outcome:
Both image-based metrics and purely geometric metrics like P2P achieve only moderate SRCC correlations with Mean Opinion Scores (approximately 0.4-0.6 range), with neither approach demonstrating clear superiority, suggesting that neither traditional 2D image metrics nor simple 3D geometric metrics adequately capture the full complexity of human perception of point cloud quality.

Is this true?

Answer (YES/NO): NO